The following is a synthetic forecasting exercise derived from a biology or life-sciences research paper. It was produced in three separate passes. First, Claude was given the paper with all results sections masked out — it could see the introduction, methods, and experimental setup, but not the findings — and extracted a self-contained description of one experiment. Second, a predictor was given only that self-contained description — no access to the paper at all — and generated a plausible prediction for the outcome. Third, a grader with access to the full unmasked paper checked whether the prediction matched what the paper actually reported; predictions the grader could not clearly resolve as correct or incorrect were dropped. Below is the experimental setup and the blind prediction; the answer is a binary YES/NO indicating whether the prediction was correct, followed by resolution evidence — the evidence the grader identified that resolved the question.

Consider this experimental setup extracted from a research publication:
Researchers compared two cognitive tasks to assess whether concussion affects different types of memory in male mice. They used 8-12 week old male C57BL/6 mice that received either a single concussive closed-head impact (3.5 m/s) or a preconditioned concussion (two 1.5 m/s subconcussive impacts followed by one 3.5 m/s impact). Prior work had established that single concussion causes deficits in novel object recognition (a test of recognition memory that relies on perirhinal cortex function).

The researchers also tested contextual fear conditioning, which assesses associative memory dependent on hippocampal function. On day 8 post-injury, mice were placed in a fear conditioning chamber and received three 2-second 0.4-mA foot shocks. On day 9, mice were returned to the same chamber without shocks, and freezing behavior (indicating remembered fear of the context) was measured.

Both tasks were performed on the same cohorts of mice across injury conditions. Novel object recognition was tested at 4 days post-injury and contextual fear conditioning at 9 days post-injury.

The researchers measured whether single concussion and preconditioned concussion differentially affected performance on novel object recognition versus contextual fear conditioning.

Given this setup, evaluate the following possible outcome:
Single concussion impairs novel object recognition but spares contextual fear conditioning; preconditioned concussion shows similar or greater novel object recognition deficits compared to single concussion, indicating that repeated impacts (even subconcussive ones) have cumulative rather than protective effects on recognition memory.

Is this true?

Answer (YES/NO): NO